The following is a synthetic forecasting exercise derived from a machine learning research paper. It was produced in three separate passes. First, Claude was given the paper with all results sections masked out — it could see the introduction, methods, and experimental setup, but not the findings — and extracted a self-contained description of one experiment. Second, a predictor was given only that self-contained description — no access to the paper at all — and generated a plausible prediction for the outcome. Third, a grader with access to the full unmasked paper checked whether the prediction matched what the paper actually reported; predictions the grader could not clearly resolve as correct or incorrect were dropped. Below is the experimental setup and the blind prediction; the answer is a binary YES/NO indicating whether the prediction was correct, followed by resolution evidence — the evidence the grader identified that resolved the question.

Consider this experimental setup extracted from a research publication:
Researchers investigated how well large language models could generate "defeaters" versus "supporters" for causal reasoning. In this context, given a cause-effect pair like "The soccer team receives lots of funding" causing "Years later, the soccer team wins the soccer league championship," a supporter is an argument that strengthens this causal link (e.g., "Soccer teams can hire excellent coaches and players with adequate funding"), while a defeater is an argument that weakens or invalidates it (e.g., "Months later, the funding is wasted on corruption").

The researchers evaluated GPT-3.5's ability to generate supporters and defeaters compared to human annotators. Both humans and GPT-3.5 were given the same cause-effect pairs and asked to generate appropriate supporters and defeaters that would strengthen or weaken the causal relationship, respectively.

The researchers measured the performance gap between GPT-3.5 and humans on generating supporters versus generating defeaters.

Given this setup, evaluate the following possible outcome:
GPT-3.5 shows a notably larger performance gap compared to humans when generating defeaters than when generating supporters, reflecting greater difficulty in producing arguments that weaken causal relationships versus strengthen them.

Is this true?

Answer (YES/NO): YES